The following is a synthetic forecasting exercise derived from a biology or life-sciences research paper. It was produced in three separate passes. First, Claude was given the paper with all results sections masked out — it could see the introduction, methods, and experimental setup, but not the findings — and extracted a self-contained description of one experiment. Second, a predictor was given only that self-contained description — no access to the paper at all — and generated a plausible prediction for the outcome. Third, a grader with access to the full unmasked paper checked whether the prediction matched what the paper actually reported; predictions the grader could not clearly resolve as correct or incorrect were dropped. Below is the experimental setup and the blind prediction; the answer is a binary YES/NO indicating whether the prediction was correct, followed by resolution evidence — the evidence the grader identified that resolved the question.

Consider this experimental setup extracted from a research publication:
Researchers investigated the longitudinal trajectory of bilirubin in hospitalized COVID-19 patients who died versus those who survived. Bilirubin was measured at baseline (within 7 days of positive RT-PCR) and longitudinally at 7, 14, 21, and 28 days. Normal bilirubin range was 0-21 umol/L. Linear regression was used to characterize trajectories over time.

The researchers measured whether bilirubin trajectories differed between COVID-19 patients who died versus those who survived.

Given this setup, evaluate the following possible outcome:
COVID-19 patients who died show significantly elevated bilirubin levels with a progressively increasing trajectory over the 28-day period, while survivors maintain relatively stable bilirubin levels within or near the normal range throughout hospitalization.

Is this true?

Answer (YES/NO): NO